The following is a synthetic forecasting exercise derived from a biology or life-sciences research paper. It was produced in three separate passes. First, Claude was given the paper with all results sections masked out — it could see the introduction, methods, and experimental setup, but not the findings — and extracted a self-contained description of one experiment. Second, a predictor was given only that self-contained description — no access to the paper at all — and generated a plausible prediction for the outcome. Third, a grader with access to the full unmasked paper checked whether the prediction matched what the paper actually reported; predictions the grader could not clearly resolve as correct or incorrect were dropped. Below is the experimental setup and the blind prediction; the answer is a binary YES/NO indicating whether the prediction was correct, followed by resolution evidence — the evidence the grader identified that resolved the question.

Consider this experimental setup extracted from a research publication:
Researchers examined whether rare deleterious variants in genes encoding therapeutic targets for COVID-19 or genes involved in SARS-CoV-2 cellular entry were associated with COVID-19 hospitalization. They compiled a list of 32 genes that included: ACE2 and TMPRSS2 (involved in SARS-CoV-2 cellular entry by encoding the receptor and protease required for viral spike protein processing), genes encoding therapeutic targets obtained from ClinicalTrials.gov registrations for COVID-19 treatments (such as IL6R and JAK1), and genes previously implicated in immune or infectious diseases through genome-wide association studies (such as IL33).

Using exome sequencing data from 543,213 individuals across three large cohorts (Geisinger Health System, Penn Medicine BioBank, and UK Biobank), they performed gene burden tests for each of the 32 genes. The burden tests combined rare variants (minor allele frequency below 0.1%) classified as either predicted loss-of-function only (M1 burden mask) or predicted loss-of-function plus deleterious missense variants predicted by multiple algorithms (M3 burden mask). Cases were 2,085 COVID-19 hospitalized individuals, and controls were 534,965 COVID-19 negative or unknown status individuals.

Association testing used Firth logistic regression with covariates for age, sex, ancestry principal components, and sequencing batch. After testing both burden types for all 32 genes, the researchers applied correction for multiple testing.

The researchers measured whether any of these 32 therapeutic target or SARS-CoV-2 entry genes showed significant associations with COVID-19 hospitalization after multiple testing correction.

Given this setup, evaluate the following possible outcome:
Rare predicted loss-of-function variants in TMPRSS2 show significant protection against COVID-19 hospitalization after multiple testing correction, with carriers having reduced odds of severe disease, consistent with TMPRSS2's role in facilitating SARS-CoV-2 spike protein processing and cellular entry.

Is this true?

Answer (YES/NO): NO